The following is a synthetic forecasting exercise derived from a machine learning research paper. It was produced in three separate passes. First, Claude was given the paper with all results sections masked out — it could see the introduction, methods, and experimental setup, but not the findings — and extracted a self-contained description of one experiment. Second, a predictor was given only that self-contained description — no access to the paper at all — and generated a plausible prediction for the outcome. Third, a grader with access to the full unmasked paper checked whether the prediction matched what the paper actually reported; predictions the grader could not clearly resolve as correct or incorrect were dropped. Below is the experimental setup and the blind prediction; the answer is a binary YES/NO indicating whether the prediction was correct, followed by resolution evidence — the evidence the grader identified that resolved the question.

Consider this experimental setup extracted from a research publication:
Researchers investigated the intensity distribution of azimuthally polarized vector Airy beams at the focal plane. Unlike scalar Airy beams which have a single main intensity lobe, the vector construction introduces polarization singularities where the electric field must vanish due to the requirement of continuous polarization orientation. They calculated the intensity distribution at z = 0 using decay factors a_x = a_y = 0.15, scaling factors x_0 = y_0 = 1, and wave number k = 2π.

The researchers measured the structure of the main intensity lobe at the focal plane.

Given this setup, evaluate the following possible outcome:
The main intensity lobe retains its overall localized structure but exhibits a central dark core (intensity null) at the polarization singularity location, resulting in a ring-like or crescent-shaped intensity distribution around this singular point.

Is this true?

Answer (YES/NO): NO